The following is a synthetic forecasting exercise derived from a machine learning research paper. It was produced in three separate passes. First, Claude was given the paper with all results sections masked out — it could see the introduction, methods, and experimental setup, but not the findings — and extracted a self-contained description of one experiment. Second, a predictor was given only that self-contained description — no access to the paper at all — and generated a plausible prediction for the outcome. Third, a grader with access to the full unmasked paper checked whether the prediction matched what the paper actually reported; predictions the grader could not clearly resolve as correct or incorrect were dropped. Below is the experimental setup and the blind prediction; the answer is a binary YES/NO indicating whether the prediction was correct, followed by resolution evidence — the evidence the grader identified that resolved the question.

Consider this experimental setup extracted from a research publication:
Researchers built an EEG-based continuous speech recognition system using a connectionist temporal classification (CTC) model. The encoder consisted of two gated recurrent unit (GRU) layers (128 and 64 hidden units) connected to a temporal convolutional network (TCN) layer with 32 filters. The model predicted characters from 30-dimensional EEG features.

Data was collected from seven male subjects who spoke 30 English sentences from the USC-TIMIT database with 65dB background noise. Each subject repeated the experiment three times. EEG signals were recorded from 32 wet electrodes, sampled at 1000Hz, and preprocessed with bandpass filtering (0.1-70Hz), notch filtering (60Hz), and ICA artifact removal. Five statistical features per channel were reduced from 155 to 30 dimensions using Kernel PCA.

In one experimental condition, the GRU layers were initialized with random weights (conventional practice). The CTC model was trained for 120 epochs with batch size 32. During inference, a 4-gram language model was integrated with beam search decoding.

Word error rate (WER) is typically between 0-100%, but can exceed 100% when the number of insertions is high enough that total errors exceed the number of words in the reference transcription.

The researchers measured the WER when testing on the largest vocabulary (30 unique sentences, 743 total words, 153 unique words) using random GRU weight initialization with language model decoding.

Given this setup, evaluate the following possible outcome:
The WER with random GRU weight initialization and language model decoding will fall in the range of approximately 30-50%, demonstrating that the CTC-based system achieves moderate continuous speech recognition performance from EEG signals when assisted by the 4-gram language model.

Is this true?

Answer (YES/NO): NO